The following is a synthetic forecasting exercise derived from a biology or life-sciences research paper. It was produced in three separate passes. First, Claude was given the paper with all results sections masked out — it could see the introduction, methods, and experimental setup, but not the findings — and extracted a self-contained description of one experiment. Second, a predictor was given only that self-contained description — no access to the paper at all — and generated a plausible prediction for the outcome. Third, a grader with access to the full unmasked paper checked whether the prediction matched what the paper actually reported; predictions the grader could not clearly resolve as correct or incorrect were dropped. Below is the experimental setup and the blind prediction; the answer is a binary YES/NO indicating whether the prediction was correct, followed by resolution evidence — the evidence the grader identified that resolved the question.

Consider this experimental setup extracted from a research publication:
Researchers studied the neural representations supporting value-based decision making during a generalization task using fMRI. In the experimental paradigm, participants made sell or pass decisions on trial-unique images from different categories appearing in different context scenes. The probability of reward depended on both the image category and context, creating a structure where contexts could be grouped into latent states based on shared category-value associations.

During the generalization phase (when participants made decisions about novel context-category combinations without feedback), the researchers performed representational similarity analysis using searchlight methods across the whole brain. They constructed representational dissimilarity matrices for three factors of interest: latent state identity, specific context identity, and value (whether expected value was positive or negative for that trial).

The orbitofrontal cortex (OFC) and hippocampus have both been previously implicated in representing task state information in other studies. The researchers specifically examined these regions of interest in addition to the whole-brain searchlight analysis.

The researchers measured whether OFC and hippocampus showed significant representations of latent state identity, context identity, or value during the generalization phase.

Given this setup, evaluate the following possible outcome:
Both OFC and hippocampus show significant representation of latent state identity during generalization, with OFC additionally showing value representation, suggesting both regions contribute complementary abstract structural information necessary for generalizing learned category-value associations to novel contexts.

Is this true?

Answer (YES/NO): NO